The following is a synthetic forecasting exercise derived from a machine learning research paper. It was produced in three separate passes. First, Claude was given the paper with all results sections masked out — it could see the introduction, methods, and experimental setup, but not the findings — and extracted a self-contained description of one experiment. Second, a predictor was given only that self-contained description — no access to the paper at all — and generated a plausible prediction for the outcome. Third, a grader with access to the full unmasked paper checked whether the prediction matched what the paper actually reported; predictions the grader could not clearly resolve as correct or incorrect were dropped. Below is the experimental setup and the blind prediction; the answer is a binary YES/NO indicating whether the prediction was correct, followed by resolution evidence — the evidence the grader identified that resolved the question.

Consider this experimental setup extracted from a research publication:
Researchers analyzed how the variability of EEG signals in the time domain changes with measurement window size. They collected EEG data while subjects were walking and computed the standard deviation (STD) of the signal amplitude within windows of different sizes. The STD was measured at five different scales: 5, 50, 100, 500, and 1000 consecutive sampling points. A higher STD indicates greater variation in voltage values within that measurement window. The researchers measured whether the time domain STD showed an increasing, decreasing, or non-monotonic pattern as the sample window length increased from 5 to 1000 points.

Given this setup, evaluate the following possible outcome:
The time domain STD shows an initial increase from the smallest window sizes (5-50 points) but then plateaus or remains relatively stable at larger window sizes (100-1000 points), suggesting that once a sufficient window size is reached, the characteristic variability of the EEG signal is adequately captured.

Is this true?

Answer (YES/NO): NO